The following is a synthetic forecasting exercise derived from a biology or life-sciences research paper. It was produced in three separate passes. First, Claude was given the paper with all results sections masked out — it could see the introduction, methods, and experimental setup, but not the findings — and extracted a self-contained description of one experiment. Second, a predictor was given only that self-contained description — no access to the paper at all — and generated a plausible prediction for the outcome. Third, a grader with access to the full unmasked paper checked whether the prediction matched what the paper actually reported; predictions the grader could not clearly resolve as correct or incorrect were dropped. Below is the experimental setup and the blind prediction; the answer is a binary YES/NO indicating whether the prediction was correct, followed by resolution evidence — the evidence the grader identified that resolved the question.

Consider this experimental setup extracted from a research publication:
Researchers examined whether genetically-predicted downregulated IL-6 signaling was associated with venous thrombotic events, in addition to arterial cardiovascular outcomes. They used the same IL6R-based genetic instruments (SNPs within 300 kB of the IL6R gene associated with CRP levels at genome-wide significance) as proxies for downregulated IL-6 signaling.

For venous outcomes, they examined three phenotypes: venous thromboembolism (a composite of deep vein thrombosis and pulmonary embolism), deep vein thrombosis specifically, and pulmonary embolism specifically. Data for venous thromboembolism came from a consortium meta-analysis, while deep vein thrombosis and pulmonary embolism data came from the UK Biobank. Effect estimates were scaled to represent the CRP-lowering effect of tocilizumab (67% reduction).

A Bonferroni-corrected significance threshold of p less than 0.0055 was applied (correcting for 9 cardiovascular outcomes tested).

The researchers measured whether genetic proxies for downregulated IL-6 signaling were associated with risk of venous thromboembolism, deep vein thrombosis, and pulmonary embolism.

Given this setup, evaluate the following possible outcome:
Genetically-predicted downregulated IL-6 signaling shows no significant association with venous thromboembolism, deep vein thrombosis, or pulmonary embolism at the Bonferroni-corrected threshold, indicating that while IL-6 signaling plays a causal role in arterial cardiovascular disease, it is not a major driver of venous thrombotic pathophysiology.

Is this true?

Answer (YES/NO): YES